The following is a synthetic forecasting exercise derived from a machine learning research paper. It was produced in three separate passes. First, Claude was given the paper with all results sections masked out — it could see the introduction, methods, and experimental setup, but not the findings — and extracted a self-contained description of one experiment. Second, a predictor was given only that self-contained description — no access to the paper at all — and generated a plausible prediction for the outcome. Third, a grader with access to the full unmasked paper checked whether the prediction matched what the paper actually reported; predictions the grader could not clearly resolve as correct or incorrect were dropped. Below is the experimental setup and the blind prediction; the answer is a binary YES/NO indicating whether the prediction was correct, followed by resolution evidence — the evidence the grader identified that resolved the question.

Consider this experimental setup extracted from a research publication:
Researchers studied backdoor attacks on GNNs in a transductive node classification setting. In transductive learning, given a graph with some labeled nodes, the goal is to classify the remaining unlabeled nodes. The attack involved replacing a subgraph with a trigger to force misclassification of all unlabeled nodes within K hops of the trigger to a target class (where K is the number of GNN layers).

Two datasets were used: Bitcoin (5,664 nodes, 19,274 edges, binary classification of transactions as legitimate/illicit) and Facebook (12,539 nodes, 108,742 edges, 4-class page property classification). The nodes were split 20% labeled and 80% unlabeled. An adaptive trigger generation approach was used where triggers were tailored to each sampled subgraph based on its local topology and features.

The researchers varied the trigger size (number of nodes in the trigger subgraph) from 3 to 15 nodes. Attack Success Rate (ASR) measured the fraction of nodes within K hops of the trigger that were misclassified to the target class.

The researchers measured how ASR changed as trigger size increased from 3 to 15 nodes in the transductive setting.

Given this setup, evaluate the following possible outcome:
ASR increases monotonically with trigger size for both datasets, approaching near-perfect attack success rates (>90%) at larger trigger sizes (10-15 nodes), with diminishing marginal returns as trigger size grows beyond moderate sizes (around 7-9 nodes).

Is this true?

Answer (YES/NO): NO